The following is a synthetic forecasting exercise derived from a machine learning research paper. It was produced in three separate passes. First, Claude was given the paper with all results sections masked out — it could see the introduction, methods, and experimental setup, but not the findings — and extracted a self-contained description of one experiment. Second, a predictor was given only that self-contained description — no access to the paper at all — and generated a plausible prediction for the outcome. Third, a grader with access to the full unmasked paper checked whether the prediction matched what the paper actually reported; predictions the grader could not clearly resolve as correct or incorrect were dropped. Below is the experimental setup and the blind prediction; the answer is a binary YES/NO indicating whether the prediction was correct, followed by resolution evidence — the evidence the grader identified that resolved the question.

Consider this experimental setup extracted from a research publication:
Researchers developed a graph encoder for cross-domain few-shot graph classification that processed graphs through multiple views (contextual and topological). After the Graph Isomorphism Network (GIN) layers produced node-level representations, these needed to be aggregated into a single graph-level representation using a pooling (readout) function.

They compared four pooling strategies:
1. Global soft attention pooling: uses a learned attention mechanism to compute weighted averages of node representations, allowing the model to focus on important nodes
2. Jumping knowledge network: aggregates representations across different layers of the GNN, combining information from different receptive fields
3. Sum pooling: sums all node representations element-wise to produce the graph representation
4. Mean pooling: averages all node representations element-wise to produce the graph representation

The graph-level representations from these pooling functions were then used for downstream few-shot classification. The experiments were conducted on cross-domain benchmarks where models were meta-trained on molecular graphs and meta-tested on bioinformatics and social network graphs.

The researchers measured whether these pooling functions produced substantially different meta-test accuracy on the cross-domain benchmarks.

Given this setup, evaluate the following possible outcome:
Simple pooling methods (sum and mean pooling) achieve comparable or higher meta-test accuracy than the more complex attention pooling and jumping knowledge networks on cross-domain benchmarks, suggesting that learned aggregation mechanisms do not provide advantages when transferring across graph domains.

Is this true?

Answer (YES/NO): YES